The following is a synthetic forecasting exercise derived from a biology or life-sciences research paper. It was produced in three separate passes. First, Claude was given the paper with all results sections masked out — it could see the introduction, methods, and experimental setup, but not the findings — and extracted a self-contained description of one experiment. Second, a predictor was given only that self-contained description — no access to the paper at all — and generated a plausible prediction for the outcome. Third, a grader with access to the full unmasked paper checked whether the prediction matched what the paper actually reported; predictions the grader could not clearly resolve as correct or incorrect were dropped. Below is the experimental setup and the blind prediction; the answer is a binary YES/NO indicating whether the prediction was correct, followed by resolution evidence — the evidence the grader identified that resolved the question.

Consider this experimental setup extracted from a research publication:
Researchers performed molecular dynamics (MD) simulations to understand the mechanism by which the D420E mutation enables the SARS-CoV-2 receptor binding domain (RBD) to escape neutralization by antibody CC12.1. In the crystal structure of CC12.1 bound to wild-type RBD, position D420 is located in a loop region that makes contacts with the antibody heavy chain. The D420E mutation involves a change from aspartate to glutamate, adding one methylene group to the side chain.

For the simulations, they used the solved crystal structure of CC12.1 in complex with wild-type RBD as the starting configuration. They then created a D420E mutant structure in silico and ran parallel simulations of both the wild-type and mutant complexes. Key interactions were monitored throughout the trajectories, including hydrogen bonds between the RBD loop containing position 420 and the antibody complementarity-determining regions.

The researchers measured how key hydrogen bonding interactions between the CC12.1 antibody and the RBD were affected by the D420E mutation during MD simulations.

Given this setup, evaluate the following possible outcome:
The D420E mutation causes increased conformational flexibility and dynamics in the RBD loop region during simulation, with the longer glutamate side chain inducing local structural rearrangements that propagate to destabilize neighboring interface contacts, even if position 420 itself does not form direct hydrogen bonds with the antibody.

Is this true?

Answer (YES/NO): NO